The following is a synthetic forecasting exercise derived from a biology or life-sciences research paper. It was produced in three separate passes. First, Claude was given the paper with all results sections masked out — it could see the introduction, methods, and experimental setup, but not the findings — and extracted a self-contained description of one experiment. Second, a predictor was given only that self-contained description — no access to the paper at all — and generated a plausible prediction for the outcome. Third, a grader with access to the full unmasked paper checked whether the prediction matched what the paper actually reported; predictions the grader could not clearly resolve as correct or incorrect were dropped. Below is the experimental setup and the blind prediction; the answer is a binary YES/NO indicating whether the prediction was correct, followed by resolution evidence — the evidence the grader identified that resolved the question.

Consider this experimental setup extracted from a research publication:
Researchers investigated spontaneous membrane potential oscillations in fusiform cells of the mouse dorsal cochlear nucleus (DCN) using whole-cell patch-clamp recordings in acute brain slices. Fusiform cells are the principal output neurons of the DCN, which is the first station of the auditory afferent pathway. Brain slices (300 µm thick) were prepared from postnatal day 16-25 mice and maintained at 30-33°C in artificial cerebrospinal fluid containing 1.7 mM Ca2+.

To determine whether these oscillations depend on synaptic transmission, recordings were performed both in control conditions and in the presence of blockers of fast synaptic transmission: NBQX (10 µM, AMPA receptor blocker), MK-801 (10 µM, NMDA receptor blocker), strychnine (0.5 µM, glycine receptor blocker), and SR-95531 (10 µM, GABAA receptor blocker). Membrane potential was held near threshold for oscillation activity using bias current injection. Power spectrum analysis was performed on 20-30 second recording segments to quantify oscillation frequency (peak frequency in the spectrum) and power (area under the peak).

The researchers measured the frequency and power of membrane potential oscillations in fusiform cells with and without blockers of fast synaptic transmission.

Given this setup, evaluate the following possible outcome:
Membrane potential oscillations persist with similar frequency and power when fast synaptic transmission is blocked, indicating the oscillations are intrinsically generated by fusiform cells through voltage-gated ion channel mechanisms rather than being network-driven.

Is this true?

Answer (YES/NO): NO